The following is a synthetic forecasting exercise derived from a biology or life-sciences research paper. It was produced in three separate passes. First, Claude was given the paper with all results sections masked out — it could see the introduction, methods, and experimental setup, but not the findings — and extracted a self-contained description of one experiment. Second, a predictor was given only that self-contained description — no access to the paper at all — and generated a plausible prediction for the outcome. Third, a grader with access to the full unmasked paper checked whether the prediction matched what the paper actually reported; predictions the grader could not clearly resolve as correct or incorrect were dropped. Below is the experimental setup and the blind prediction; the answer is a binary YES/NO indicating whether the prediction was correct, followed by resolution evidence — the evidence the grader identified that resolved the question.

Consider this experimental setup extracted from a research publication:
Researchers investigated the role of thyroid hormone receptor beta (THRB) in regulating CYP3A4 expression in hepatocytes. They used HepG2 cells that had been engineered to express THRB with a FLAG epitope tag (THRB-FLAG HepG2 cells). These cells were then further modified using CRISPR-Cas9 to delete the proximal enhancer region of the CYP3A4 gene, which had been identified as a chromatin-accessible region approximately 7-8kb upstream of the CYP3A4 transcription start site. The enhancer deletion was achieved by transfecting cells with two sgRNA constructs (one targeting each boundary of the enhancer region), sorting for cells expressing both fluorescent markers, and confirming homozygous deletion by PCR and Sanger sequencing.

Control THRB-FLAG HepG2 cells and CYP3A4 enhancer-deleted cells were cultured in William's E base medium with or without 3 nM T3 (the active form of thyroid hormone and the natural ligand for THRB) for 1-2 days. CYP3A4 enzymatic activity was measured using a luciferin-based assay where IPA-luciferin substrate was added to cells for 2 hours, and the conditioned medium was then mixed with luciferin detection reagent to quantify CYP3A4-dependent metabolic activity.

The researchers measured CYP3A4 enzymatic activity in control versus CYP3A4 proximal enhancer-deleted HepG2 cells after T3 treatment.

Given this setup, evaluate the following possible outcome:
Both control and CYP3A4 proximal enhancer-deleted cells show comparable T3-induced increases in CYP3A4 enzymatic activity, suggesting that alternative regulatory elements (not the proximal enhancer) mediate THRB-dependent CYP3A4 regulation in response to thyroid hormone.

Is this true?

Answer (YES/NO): NO